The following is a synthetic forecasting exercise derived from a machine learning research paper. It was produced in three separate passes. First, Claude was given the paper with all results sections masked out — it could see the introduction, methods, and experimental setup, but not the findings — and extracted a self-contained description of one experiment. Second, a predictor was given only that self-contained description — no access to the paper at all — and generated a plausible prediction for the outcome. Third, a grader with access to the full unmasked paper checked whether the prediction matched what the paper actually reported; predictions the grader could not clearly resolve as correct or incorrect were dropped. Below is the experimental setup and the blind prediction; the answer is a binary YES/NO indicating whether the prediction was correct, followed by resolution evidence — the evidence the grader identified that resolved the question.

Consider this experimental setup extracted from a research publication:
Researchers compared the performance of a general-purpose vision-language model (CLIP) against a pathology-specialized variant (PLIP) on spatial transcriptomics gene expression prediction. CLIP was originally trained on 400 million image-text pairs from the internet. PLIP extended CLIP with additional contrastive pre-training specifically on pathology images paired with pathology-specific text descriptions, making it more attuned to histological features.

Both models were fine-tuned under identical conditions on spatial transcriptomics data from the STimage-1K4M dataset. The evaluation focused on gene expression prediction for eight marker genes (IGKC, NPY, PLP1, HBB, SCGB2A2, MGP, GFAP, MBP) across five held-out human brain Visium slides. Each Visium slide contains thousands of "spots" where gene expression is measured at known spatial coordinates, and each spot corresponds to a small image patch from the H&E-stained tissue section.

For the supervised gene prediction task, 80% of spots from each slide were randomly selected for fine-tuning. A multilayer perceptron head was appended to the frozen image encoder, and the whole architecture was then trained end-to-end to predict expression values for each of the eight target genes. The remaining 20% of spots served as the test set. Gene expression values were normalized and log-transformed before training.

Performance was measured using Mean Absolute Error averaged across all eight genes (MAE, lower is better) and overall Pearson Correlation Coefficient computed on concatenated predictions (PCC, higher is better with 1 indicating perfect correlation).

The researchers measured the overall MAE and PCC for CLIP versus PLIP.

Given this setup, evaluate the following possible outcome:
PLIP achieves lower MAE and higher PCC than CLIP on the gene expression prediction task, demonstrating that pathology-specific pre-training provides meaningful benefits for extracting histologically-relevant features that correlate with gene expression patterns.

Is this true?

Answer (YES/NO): NO